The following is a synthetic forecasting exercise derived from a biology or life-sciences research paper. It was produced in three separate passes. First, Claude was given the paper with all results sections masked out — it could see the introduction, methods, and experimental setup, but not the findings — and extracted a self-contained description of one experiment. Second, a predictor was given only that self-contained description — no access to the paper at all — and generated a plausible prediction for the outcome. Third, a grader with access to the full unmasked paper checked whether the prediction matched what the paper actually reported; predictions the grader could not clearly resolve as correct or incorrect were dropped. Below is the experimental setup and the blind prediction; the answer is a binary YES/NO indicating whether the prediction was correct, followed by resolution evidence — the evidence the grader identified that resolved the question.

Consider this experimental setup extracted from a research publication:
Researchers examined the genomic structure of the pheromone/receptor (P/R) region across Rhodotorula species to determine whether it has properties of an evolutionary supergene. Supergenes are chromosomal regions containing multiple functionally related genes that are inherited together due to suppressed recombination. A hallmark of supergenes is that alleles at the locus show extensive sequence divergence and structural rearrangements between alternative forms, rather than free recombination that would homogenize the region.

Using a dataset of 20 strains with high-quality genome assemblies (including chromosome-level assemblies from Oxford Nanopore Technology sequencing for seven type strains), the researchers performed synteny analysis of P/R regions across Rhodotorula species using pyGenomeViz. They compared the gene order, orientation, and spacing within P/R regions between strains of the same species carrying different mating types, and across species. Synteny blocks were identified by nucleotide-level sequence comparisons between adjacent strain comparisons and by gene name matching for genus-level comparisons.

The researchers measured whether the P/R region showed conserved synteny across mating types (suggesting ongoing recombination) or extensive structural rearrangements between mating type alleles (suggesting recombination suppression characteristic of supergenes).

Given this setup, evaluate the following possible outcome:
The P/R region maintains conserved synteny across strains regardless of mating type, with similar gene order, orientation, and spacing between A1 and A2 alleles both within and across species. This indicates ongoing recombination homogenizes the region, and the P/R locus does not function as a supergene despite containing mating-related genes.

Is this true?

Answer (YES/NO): NO